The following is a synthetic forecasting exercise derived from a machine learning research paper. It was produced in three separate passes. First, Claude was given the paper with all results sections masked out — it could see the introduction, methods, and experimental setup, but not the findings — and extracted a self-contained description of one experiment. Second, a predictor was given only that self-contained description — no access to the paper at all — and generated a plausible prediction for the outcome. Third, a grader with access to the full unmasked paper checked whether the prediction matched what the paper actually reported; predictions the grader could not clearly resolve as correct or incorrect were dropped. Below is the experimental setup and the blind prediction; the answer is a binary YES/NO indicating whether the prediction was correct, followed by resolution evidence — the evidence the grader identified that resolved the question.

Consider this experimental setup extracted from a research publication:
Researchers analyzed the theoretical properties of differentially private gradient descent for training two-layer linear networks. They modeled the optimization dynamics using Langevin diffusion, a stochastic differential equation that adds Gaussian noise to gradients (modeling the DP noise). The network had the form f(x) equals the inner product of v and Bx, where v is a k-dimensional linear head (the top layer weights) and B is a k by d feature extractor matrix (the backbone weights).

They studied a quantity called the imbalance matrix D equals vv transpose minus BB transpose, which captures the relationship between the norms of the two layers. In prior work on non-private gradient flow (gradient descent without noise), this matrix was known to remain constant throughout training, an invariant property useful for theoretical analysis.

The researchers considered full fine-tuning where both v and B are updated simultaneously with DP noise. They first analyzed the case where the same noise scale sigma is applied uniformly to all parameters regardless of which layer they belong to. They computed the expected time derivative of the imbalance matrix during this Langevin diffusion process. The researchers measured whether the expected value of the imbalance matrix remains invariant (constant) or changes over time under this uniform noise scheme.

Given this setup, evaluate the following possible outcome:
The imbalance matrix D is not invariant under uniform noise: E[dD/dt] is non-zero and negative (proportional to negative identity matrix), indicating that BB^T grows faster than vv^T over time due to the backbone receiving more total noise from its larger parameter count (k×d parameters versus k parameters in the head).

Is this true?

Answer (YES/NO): YES